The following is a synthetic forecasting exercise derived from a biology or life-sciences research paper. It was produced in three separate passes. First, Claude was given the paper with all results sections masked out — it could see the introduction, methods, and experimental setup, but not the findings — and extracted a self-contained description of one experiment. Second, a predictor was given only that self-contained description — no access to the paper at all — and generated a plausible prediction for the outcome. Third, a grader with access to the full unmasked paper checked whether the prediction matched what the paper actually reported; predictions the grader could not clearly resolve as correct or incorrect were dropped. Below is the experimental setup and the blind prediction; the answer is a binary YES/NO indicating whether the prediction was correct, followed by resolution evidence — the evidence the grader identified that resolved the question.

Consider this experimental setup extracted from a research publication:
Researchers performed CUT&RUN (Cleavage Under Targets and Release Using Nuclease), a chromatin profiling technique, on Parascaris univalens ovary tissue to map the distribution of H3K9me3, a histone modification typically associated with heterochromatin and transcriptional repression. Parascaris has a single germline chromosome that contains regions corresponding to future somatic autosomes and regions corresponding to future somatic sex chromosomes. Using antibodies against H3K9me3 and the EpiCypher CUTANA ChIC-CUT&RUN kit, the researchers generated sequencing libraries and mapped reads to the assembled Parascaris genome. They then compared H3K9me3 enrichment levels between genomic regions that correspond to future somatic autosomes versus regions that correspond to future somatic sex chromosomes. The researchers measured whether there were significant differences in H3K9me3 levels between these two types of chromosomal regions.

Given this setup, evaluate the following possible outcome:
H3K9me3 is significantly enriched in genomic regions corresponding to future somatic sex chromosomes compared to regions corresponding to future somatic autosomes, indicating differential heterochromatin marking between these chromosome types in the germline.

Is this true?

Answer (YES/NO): NO